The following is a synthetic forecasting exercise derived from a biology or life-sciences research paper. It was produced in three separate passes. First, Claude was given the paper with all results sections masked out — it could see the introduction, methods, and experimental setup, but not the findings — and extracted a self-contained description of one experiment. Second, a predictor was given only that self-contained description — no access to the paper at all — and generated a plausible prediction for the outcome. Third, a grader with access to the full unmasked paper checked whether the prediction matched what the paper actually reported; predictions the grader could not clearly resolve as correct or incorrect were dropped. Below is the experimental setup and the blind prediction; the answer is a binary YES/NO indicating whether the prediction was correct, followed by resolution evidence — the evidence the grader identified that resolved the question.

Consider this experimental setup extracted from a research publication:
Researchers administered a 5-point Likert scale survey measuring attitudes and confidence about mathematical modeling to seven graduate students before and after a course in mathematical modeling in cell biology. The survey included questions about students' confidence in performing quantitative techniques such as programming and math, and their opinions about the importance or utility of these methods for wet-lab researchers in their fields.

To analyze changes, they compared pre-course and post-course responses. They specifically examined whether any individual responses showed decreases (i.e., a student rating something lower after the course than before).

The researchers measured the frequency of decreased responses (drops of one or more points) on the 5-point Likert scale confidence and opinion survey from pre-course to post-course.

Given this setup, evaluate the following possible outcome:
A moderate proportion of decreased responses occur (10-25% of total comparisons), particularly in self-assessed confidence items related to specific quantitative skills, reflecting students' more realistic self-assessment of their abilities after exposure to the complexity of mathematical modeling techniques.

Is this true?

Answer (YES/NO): NO